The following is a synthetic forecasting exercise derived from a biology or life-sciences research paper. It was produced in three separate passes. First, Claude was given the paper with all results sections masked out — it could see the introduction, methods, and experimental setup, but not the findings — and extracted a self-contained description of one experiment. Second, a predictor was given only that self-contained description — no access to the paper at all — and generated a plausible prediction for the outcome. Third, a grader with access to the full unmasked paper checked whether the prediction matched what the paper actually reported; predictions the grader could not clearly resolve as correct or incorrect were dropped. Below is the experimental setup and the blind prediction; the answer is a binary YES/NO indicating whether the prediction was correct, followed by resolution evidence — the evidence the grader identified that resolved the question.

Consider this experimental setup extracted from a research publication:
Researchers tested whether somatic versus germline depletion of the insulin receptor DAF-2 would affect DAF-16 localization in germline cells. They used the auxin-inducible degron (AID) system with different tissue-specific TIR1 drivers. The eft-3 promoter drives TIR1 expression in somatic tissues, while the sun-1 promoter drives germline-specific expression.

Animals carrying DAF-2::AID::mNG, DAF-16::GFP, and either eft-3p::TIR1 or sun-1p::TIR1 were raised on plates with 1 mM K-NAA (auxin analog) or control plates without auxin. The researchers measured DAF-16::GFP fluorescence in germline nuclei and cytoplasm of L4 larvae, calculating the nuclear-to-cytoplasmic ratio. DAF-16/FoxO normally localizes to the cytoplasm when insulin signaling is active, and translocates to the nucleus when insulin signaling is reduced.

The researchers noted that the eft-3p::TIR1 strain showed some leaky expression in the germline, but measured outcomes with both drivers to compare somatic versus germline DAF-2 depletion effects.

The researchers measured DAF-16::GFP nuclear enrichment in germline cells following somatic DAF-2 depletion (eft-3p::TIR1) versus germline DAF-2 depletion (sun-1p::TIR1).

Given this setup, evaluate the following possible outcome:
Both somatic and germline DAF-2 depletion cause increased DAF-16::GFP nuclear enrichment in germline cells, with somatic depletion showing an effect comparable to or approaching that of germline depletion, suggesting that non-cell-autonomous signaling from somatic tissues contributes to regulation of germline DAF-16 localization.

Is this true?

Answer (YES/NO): NO